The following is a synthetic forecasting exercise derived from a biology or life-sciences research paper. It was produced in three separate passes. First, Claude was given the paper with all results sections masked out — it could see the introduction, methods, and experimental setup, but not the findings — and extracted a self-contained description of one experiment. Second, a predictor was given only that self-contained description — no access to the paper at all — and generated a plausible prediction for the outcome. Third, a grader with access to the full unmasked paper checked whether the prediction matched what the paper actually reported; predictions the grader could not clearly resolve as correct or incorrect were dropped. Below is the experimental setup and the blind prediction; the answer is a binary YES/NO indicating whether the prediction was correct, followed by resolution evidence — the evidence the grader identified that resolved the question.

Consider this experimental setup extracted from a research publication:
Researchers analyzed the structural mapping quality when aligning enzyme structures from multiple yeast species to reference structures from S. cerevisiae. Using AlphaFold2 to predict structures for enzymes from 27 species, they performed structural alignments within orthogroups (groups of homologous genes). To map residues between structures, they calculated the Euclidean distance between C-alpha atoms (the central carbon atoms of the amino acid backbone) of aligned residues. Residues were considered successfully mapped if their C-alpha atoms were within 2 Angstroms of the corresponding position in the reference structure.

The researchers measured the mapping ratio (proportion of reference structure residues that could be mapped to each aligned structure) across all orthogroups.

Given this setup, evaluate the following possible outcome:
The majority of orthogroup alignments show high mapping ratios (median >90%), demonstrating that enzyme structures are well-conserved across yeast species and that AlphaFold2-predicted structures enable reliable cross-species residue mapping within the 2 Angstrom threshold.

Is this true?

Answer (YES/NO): NO